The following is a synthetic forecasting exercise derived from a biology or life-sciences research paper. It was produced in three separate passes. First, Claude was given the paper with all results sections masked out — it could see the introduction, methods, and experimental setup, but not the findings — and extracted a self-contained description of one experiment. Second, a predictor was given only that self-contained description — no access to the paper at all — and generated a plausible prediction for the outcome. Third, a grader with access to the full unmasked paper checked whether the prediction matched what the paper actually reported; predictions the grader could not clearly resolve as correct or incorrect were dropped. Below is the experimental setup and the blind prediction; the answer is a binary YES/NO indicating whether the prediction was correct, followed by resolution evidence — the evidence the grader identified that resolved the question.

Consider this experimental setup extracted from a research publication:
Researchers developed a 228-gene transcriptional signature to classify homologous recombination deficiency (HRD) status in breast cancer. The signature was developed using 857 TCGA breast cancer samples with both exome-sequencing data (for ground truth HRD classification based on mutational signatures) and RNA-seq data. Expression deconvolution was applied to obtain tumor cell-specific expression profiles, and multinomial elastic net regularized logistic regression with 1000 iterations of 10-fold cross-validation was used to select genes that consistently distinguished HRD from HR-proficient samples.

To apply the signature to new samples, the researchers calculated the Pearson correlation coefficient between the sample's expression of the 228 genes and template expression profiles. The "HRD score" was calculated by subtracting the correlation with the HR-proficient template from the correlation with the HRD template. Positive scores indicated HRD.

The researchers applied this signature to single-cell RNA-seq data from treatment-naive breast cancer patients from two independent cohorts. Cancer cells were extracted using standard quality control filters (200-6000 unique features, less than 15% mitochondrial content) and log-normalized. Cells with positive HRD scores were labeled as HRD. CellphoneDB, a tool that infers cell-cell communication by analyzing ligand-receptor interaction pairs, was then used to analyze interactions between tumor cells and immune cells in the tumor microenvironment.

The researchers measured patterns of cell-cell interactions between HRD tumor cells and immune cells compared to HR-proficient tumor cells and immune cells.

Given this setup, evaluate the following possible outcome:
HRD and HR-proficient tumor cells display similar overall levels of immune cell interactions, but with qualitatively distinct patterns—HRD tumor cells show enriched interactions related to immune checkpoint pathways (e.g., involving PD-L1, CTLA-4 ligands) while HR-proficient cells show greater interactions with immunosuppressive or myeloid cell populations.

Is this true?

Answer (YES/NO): NO